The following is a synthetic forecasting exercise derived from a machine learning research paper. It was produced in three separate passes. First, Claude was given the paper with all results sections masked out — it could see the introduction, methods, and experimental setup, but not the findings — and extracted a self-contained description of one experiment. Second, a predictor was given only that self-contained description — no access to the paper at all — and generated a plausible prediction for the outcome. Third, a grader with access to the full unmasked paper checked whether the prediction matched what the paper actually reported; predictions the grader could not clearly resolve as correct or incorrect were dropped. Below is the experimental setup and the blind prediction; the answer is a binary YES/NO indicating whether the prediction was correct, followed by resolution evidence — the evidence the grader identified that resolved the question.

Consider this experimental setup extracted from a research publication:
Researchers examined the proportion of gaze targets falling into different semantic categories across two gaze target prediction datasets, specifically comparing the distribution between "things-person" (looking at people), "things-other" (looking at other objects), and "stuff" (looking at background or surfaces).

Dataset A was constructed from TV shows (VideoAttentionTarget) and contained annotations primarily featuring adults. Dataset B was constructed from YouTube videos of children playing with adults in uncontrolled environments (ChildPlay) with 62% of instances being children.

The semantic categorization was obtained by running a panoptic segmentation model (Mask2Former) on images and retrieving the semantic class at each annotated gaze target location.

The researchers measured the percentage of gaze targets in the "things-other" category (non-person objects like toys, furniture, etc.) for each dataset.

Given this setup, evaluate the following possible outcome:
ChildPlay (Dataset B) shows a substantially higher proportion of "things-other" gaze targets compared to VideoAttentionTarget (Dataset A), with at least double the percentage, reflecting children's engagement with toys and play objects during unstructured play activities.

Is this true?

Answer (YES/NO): YES